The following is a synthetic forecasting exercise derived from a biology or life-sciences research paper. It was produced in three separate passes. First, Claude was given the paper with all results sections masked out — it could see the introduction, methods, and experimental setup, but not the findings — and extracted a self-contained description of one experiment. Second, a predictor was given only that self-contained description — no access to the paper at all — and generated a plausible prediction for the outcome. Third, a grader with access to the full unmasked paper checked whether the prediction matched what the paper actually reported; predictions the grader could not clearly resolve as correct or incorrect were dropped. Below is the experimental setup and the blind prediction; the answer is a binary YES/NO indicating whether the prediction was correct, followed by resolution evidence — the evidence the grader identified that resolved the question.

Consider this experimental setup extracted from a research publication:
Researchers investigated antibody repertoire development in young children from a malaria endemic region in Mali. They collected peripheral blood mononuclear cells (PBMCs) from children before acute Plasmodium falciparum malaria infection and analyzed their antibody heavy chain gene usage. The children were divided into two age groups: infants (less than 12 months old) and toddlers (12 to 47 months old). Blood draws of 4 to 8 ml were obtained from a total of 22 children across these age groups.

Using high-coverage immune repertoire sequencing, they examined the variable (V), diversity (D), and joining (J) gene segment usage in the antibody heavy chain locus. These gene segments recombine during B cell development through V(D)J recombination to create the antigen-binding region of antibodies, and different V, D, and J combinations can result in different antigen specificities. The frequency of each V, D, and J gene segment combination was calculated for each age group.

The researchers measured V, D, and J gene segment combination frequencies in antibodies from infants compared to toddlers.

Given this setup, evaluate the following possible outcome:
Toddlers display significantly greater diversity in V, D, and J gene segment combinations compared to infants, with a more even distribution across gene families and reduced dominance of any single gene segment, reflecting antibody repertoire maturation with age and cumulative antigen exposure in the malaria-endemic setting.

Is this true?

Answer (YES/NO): NO